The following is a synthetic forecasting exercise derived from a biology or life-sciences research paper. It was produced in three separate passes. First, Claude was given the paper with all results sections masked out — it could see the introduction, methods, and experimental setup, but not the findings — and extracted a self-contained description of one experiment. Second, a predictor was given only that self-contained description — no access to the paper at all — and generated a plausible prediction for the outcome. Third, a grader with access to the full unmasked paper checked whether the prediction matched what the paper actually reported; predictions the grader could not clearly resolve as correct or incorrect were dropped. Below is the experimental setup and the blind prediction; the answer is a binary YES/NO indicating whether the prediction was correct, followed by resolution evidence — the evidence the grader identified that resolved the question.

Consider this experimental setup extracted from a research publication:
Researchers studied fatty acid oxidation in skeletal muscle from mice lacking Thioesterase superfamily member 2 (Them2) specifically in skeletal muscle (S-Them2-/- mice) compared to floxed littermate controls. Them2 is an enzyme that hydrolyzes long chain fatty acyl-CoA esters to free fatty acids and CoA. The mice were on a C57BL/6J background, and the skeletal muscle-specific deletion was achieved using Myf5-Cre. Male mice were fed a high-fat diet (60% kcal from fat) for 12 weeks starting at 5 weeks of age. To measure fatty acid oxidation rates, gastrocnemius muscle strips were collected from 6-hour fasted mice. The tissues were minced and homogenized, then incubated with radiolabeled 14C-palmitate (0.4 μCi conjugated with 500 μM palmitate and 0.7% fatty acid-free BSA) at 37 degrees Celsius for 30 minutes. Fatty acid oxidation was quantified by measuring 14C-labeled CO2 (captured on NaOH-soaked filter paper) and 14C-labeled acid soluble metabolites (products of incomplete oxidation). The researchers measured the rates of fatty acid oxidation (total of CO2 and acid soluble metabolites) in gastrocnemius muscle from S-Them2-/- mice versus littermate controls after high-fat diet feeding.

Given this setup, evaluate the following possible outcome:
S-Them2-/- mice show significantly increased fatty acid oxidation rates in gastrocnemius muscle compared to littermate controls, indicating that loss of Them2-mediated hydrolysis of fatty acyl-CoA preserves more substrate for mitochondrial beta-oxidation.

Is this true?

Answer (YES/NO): YES